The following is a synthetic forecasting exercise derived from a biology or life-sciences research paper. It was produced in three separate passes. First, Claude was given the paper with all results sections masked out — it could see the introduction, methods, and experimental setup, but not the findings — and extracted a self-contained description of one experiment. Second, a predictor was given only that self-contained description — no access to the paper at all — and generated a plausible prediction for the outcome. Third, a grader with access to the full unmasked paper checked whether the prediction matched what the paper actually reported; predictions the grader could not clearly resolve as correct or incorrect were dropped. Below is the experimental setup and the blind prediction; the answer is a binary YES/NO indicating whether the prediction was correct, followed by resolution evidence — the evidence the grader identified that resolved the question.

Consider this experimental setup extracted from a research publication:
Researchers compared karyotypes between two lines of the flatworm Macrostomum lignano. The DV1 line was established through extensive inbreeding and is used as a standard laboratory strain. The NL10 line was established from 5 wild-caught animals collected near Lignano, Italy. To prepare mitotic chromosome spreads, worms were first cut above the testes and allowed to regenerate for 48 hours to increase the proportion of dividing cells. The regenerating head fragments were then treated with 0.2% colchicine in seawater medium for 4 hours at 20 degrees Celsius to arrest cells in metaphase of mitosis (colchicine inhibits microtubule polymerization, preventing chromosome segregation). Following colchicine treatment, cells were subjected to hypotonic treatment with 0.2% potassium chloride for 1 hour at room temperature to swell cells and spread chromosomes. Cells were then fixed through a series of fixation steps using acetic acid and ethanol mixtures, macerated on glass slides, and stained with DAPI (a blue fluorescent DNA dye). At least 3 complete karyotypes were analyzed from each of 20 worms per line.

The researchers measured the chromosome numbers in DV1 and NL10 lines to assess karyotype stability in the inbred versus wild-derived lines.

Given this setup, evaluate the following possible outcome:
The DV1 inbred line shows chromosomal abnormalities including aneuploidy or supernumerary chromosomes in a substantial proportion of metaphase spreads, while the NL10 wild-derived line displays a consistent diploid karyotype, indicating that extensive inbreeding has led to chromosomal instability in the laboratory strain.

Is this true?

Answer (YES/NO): YES